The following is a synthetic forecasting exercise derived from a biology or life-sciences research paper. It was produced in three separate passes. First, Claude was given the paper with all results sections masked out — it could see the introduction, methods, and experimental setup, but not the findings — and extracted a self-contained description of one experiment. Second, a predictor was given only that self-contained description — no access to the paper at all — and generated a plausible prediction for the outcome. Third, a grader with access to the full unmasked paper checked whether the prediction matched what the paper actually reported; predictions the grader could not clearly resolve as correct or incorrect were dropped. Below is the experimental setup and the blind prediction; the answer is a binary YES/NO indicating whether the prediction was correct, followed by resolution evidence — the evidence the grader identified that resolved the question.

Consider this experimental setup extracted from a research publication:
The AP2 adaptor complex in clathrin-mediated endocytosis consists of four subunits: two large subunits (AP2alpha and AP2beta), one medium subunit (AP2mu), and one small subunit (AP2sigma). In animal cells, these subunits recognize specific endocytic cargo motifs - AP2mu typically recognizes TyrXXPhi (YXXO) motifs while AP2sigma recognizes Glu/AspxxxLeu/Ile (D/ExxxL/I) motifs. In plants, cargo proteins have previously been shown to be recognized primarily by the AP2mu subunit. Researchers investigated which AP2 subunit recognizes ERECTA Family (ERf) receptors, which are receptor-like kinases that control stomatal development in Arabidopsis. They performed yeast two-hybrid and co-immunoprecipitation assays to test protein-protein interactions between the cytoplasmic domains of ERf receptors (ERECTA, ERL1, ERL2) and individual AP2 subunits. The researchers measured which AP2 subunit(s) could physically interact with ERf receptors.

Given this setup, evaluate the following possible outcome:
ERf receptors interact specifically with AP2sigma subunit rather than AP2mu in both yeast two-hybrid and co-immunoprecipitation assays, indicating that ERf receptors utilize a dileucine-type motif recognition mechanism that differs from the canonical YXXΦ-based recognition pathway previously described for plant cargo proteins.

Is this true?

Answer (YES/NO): YES